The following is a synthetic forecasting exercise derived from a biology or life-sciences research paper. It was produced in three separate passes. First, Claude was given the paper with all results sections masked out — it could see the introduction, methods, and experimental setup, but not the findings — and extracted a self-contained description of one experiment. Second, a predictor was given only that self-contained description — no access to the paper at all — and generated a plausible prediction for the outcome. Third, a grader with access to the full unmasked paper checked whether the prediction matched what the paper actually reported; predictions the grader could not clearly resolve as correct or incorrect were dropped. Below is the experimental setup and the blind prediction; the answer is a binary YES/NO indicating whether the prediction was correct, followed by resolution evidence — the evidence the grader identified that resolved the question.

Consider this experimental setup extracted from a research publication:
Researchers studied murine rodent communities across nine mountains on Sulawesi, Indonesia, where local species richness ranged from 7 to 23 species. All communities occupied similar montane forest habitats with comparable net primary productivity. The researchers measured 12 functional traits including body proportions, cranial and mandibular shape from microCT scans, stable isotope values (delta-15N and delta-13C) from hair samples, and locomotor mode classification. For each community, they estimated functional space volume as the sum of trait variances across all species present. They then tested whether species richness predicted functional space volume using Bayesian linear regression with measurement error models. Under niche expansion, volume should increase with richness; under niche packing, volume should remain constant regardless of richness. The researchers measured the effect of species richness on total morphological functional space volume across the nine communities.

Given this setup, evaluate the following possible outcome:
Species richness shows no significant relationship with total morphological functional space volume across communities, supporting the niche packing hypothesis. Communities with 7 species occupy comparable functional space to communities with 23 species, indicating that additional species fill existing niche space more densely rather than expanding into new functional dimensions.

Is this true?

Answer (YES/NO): NO